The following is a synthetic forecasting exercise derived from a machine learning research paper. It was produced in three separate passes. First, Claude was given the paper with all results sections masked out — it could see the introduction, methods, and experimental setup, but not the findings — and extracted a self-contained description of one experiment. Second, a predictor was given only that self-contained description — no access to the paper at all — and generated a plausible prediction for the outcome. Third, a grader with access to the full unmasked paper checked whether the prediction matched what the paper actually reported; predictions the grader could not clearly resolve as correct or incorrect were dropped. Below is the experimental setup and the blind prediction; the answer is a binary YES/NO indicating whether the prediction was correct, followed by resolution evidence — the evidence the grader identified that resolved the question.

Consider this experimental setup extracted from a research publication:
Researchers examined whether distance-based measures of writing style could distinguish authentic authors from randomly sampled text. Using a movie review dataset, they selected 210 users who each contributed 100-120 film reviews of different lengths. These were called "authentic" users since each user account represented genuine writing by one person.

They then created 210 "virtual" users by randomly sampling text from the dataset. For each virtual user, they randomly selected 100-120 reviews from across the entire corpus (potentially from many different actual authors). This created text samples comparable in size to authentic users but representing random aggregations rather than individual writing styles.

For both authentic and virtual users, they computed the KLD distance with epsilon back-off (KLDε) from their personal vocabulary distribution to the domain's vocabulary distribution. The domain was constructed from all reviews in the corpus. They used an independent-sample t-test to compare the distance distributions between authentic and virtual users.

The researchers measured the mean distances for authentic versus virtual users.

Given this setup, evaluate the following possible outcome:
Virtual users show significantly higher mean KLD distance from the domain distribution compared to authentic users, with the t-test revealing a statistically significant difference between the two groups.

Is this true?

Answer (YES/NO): YES